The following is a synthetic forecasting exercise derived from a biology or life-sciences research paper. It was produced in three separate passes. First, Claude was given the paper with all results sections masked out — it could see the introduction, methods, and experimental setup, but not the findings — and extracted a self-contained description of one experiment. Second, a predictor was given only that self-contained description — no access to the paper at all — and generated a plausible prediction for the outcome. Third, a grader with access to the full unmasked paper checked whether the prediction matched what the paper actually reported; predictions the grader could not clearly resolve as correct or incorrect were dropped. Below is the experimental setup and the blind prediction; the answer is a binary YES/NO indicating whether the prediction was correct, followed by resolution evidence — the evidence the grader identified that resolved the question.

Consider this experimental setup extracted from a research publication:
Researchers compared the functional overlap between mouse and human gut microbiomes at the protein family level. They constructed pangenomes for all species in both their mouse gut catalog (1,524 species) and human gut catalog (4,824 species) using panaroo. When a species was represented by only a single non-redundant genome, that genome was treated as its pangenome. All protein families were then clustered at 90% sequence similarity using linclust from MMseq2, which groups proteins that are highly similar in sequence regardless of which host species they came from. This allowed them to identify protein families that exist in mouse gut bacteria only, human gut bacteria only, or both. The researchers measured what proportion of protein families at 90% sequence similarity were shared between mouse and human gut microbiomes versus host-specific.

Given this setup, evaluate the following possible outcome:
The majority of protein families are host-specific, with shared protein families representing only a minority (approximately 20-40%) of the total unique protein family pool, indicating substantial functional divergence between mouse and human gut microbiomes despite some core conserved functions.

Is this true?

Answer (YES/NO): NO